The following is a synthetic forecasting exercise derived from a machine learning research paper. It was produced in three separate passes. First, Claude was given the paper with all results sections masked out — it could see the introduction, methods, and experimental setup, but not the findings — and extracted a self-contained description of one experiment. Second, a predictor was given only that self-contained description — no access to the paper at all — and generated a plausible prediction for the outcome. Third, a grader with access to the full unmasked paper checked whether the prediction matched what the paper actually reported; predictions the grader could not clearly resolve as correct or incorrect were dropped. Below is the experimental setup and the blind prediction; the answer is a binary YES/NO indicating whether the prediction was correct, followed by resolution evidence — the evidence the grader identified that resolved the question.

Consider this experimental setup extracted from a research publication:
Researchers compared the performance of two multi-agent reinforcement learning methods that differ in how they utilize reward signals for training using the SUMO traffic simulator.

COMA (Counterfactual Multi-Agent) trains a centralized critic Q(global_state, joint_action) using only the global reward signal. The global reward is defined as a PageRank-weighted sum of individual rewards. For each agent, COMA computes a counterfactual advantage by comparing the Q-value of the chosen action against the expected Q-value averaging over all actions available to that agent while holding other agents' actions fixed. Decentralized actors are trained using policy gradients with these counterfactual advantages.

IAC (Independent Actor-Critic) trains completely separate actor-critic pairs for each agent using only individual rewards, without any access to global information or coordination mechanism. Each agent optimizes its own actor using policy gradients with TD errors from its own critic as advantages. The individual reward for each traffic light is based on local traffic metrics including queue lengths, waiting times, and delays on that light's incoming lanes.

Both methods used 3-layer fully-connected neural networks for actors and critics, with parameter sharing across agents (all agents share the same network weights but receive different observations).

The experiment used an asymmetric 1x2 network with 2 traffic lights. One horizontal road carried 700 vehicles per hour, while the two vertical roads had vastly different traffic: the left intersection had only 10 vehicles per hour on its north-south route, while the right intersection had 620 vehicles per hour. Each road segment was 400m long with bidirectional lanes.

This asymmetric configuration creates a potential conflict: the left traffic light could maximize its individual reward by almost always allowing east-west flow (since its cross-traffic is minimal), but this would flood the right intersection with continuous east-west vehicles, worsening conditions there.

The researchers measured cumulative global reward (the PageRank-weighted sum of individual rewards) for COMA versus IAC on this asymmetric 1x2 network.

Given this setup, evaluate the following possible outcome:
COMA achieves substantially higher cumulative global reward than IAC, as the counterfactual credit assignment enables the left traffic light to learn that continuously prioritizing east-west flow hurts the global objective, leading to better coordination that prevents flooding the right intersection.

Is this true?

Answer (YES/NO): YES